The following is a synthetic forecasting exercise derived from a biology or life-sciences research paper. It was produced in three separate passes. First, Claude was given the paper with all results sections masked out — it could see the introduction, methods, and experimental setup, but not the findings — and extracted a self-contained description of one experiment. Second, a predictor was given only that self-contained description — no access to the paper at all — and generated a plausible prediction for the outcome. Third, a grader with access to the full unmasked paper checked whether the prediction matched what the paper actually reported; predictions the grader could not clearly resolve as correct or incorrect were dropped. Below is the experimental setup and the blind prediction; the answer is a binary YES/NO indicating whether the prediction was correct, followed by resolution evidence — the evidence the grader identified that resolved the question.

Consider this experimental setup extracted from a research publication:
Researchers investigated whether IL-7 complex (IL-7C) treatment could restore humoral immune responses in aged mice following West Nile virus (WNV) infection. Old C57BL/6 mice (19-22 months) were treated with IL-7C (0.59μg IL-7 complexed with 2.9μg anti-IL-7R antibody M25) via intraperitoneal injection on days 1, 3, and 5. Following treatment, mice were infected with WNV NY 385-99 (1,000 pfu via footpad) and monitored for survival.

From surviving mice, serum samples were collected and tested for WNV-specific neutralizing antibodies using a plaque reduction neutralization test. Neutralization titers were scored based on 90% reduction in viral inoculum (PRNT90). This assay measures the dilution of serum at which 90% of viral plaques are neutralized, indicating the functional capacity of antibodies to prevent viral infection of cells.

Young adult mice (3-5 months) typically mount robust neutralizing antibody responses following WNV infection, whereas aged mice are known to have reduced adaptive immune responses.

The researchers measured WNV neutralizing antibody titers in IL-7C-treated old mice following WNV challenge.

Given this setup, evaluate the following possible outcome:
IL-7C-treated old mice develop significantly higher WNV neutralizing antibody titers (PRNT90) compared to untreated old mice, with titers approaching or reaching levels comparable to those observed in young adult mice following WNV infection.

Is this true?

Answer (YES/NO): NO